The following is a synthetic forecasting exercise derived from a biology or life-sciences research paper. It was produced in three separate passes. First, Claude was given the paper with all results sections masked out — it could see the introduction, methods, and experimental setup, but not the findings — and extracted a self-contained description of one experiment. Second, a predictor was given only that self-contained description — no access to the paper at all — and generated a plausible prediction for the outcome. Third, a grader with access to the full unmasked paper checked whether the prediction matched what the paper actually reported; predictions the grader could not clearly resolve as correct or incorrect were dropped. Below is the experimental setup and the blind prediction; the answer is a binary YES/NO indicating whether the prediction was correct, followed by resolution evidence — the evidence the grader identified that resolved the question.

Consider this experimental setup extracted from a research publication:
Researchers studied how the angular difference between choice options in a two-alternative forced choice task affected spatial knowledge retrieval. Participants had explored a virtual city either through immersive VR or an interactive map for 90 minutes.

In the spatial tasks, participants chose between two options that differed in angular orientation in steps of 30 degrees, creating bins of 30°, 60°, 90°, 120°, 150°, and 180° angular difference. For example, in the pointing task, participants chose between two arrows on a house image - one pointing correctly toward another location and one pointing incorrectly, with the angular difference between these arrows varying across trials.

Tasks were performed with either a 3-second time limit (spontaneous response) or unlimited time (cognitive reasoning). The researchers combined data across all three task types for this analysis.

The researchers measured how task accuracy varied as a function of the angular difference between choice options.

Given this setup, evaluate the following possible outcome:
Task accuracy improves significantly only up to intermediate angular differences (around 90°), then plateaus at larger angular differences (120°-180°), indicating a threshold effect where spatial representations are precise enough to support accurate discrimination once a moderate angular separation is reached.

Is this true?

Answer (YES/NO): NO